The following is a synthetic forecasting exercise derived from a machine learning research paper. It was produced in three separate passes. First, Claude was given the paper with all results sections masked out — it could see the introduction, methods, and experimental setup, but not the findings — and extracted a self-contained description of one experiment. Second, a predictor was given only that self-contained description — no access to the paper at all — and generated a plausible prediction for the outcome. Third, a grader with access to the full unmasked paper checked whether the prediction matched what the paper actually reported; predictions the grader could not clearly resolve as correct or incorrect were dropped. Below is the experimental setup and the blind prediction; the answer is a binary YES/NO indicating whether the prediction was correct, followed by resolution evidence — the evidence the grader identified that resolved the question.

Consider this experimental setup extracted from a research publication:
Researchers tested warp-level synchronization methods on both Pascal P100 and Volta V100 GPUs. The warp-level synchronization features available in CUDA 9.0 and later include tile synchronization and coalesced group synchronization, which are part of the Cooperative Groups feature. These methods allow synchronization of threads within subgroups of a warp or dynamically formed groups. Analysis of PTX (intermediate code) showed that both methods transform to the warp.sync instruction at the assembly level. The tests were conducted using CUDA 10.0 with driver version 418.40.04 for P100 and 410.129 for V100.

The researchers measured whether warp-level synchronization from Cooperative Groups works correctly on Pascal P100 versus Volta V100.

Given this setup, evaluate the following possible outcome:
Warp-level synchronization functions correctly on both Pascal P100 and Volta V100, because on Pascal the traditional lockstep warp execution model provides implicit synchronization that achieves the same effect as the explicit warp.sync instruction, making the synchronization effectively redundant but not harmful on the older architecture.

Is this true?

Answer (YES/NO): NO